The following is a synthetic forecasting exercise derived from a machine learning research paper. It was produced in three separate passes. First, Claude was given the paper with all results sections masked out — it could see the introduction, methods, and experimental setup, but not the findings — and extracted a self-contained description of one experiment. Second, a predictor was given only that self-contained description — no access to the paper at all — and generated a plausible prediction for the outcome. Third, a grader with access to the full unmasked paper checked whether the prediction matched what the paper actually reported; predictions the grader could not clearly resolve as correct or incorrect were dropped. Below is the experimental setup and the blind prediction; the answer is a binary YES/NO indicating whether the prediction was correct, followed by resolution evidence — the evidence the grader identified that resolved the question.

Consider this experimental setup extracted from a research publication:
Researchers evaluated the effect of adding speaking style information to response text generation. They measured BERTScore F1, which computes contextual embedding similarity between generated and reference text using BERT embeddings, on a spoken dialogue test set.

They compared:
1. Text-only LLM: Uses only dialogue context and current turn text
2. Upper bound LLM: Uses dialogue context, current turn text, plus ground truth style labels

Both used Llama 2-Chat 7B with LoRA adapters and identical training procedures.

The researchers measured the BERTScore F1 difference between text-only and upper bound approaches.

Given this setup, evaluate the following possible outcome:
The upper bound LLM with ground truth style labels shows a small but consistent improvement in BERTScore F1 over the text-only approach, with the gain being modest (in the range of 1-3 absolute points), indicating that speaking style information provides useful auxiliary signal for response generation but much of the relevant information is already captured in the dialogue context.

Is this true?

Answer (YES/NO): YES